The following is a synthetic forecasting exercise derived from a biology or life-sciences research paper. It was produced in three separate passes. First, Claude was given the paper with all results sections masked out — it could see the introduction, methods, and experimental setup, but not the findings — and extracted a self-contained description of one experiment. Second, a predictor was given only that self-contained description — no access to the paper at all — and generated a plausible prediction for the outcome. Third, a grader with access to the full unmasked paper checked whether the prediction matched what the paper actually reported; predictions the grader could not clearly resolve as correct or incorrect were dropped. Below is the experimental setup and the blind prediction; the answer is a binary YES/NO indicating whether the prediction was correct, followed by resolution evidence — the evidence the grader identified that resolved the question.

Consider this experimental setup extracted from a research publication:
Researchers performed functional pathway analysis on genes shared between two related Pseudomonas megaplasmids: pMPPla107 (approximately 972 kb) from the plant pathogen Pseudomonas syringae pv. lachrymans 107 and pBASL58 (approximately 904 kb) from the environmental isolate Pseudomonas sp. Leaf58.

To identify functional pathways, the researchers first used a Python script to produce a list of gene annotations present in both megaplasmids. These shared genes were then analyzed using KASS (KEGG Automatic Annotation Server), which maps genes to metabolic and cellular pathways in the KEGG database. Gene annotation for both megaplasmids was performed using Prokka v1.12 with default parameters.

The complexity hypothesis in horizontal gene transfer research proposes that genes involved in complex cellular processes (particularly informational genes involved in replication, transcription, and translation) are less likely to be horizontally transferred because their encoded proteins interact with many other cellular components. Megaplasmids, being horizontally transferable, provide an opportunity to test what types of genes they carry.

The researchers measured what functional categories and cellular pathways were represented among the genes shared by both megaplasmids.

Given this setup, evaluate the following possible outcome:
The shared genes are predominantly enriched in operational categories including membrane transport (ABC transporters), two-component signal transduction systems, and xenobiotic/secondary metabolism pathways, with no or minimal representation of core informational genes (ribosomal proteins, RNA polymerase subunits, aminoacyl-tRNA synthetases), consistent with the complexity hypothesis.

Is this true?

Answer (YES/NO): NO